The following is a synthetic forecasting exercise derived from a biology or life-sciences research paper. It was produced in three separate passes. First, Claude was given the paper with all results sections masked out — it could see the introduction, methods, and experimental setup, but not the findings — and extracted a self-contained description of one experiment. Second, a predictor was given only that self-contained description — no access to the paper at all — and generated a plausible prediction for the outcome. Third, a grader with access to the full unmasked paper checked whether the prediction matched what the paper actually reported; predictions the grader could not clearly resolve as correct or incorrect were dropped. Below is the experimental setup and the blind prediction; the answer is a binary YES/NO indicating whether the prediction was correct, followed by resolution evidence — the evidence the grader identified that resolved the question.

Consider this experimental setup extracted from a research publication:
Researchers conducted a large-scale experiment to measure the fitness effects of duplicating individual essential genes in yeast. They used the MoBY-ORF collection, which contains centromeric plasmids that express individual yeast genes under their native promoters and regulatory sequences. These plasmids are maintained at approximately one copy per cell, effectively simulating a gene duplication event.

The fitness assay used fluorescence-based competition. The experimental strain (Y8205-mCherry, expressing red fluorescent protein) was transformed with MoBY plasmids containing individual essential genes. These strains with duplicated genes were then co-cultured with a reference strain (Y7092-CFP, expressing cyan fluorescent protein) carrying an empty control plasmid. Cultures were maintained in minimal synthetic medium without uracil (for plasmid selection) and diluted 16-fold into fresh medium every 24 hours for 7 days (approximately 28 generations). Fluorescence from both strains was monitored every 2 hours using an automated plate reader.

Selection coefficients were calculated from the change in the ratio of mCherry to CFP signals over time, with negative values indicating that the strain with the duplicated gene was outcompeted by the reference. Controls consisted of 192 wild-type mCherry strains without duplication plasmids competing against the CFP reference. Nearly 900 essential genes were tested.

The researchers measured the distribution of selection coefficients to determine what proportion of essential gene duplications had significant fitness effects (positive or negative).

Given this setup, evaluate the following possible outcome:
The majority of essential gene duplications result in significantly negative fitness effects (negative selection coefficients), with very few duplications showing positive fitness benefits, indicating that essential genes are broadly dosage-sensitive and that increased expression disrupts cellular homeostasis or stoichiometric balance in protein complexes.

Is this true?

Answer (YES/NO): NO